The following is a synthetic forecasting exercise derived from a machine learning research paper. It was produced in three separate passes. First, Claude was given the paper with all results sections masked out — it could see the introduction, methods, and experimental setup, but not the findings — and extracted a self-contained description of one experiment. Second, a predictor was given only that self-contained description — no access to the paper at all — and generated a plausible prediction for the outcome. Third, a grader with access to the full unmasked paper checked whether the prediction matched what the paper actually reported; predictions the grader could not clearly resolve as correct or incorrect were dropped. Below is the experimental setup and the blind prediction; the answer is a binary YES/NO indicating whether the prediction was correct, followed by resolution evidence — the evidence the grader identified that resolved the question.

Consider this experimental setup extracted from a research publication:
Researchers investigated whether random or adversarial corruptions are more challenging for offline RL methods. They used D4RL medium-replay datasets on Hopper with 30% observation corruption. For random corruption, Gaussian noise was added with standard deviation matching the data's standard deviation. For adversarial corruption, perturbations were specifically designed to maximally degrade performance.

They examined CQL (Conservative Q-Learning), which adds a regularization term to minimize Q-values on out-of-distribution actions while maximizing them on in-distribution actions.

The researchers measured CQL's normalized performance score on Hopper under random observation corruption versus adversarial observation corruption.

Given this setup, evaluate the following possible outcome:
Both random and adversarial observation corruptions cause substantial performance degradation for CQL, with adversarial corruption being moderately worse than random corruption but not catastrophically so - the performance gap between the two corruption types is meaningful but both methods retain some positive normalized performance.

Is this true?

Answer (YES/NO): NO